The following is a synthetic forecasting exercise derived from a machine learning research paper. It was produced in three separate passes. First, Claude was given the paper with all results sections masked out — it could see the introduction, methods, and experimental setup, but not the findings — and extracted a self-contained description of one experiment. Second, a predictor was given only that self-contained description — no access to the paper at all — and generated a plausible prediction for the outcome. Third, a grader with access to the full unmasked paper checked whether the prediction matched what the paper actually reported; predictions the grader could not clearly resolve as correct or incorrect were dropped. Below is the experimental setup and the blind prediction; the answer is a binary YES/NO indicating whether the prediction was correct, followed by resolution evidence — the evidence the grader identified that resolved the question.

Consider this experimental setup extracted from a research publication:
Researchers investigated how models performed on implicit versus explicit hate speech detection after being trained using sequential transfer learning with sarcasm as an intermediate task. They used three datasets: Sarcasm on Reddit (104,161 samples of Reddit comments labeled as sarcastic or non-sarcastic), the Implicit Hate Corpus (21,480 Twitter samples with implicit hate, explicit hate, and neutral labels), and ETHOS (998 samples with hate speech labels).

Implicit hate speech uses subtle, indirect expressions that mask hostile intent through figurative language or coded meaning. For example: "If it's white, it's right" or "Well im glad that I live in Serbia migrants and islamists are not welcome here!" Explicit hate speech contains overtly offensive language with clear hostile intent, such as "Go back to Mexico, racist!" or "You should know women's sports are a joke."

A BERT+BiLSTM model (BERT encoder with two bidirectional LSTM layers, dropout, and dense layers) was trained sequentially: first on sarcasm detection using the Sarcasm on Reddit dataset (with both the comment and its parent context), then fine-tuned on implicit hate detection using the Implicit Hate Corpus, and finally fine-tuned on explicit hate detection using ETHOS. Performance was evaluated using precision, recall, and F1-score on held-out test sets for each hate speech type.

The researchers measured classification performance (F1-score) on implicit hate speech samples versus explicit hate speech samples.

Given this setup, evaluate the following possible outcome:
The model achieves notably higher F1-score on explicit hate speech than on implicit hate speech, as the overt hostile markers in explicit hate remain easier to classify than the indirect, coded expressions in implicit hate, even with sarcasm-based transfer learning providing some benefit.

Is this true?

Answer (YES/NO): YES